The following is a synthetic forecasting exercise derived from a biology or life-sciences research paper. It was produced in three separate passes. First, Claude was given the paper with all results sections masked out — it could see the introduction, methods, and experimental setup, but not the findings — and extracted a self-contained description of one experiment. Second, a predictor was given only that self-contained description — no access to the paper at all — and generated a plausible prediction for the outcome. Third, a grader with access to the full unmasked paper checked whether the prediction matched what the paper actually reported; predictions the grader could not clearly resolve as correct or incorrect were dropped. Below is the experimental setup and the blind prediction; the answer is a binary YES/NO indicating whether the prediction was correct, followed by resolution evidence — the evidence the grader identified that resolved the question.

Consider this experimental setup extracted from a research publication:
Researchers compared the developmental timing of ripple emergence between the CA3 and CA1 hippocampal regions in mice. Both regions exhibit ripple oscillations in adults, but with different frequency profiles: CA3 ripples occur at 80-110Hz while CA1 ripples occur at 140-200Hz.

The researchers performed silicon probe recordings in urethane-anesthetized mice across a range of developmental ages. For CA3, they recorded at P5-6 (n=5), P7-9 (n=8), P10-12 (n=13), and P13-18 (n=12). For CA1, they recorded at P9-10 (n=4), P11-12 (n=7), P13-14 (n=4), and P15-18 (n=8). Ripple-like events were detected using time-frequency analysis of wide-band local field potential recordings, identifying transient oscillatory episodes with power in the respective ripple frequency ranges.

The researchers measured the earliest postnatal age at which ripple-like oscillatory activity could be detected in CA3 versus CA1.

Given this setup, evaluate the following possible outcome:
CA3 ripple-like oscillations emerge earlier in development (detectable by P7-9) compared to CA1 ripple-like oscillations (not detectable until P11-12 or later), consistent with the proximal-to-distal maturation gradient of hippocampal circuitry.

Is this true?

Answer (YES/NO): YES